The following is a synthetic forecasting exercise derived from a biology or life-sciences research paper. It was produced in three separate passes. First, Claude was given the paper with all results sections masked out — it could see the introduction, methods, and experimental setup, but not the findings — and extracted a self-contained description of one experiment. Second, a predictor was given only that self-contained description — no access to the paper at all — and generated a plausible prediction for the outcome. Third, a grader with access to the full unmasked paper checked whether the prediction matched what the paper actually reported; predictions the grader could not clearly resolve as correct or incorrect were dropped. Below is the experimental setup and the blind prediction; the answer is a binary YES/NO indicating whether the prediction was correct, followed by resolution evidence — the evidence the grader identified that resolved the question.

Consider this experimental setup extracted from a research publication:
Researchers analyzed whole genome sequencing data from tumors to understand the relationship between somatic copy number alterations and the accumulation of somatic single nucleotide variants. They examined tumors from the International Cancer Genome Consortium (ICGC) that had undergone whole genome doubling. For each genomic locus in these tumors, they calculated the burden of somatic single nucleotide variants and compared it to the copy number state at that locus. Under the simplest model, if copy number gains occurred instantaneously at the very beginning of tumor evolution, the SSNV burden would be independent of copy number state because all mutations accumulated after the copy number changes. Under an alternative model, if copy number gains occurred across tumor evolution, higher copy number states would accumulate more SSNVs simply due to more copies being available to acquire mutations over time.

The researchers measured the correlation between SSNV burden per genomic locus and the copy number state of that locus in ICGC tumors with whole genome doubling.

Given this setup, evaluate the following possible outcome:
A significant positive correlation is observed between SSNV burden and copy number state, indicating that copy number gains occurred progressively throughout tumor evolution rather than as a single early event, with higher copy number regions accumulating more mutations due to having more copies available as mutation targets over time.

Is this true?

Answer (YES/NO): YES